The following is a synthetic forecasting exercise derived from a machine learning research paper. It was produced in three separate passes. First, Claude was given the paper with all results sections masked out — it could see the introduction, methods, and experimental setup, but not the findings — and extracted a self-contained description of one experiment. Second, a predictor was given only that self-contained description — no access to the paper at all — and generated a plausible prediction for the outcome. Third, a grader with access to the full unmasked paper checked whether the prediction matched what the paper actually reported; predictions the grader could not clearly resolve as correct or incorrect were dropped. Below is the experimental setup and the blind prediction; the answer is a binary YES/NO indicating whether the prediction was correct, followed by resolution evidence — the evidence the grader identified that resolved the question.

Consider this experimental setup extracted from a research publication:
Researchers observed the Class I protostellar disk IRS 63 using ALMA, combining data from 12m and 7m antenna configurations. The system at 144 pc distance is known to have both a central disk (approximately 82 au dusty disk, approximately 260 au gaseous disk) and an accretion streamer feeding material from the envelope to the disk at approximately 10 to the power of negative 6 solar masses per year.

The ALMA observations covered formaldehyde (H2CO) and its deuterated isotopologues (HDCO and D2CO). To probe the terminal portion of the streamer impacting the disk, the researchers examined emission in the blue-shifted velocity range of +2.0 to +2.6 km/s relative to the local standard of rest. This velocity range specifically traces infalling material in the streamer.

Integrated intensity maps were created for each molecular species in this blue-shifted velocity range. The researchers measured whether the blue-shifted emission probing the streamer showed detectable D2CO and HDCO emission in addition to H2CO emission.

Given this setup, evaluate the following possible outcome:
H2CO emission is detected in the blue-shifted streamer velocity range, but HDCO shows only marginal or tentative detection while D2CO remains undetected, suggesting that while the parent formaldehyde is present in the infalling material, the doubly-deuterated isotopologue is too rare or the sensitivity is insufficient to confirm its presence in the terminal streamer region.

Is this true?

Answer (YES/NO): NO